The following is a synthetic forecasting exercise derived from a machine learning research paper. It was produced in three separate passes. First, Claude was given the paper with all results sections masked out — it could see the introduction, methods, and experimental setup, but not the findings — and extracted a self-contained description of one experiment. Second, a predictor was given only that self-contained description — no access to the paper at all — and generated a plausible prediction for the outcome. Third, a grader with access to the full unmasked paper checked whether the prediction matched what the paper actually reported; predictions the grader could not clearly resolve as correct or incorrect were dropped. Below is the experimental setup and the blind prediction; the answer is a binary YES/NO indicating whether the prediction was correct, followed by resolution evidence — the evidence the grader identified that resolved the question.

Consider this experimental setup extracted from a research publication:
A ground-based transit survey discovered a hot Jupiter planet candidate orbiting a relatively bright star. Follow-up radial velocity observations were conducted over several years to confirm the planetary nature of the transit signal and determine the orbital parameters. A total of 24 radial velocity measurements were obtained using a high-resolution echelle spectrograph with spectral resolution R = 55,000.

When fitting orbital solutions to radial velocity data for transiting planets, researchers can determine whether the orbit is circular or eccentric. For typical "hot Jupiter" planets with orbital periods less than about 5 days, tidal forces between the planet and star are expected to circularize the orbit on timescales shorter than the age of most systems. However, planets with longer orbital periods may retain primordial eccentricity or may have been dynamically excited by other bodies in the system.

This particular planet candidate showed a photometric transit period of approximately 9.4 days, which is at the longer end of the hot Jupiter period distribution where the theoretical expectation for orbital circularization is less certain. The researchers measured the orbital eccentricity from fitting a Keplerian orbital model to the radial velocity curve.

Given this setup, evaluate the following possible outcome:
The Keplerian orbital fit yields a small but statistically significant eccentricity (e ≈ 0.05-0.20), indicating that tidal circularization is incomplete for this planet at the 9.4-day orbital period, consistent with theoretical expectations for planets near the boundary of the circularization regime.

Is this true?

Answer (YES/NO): NO